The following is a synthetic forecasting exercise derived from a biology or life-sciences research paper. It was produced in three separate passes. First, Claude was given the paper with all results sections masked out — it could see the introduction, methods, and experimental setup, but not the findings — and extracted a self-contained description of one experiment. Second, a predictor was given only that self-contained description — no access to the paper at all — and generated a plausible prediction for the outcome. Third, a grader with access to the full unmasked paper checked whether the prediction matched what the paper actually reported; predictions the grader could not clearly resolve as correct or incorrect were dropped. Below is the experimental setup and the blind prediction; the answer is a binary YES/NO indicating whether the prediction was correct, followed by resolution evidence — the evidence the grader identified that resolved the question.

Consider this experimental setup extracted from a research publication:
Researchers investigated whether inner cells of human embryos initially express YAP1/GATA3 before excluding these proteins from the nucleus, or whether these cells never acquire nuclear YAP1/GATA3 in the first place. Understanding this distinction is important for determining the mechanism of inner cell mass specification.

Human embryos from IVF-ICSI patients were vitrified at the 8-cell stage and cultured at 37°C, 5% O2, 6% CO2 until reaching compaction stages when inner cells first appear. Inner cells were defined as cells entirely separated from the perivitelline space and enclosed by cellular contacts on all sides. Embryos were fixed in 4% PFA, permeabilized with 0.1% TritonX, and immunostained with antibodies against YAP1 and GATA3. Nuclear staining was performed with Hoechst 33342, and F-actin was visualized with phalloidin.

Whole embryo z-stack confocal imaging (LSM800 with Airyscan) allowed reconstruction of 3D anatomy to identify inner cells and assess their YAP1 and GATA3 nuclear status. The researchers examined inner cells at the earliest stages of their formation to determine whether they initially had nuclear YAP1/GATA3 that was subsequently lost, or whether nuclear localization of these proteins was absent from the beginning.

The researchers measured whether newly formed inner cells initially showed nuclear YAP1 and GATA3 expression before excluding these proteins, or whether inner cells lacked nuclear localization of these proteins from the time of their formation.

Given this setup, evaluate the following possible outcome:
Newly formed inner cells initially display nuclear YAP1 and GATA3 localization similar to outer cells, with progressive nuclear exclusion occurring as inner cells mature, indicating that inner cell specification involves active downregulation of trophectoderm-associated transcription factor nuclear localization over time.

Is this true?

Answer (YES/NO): NO